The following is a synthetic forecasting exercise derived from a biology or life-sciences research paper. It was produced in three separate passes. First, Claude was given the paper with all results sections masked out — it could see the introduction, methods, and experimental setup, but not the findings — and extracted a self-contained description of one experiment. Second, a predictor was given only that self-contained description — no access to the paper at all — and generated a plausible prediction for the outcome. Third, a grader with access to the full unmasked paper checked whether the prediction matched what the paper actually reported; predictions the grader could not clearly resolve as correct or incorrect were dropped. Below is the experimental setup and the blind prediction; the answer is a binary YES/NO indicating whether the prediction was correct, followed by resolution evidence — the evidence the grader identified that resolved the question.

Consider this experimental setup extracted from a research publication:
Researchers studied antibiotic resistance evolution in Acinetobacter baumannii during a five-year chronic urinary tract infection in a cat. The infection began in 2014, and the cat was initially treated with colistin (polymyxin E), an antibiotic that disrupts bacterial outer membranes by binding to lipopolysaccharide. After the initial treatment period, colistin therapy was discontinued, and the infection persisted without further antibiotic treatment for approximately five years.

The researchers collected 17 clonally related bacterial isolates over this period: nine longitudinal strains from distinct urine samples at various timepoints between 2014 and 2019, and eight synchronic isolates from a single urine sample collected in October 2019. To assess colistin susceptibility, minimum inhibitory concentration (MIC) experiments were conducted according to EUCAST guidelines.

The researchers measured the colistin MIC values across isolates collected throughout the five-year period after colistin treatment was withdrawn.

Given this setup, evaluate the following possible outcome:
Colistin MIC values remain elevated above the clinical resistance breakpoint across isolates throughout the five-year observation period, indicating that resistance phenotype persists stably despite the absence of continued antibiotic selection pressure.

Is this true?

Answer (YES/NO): YES